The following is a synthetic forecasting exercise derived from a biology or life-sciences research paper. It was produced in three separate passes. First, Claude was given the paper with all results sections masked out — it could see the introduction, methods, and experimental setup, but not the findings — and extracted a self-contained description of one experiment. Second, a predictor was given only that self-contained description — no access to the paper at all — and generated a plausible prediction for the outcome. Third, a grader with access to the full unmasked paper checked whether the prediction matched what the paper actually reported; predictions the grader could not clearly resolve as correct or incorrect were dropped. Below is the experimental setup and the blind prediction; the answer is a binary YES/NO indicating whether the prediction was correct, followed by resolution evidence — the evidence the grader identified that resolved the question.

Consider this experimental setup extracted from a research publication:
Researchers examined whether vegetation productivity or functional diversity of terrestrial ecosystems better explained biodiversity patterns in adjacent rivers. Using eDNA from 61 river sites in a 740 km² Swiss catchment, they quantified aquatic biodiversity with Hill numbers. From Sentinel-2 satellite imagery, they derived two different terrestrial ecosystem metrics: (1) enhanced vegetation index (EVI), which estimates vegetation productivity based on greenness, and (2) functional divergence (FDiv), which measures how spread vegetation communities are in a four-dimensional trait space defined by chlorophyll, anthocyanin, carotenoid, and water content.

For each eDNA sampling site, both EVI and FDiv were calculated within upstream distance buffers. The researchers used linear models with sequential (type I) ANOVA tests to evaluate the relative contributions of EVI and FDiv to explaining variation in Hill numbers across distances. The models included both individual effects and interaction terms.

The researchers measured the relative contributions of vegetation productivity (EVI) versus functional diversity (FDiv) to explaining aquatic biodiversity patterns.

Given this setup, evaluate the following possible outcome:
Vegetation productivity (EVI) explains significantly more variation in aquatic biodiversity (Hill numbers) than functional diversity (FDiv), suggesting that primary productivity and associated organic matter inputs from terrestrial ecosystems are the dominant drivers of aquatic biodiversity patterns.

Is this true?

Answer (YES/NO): NO